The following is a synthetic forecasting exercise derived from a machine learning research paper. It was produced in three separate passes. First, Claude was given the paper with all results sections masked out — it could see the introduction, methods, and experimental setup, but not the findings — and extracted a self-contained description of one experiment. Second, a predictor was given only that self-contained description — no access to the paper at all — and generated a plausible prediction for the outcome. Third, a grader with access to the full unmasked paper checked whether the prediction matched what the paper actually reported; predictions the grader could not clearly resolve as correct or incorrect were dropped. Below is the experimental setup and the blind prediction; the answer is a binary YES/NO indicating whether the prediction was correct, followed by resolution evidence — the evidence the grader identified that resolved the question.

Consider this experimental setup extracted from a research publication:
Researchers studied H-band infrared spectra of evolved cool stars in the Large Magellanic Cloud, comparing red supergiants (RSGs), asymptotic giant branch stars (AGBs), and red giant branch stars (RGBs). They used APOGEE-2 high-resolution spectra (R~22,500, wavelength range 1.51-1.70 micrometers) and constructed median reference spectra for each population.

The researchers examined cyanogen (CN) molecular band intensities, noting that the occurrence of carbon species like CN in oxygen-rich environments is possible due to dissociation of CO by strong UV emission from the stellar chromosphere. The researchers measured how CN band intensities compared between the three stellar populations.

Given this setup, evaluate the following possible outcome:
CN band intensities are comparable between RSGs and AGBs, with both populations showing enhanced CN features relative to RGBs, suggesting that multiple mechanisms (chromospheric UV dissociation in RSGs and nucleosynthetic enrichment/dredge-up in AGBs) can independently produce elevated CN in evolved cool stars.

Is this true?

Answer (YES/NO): YES